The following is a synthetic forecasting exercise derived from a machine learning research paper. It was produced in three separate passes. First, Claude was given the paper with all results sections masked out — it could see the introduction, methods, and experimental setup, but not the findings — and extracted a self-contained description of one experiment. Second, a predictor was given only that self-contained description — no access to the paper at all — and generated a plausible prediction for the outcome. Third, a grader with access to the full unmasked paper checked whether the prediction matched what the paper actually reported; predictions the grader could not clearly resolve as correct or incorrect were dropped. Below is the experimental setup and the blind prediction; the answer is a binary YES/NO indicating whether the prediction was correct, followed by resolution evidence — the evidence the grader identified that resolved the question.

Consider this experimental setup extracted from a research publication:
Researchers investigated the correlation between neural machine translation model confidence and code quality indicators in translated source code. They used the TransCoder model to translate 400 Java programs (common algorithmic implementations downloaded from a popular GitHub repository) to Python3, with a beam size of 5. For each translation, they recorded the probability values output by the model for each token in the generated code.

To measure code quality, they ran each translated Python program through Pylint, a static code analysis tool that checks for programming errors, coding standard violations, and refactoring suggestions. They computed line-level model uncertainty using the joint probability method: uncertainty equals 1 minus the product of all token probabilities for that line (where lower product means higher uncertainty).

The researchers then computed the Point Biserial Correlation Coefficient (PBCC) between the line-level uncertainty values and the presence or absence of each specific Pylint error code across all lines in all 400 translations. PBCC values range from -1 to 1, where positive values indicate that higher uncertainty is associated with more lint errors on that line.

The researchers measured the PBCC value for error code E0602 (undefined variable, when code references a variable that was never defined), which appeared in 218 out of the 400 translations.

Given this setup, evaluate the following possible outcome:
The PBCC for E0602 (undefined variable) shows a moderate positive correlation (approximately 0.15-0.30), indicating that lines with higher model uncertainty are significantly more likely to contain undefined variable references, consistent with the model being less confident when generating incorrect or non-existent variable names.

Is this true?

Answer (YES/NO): NO